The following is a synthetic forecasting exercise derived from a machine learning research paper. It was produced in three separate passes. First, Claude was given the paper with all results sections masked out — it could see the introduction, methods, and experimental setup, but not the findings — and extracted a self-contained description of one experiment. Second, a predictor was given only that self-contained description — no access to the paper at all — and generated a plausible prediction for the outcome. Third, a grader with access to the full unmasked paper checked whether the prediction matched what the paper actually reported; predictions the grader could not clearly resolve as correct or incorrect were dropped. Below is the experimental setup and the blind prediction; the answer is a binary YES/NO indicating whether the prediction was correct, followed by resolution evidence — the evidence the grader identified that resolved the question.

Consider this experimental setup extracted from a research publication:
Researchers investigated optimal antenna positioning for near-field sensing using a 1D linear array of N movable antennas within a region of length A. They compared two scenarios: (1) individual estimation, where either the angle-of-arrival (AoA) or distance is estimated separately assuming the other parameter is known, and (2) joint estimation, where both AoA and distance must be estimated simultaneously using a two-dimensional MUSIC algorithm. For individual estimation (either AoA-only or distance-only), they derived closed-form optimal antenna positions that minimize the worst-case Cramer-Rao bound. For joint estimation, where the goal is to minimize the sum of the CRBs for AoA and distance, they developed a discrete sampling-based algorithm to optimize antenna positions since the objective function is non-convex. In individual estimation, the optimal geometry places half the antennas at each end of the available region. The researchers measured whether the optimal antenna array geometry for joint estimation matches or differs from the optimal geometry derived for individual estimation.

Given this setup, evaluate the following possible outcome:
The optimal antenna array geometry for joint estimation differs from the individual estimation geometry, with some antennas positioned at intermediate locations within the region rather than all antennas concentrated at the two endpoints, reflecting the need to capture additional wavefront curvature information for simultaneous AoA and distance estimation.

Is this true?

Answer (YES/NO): YES